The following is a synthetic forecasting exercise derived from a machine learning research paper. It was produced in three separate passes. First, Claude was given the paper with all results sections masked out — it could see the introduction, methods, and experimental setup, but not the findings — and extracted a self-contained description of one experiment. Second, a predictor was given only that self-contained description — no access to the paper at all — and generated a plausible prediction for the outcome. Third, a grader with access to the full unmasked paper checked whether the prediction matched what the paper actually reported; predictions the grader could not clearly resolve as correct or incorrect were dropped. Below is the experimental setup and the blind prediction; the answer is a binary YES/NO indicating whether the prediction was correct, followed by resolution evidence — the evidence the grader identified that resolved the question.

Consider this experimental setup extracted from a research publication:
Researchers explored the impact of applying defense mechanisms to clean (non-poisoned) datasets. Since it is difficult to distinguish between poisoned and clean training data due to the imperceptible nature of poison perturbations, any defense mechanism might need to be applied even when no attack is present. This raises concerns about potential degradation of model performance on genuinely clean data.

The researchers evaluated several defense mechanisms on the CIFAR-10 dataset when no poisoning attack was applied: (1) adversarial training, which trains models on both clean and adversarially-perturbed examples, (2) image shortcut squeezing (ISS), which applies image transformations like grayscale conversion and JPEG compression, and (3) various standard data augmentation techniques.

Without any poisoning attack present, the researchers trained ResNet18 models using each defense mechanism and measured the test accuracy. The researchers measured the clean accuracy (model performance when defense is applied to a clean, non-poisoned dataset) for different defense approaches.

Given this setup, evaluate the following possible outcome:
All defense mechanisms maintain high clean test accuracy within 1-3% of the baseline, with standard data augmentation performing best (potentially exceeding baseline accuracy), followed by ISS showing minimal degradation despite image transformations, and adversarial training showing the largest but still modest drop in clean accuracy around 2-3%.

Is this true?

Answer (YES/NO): NO